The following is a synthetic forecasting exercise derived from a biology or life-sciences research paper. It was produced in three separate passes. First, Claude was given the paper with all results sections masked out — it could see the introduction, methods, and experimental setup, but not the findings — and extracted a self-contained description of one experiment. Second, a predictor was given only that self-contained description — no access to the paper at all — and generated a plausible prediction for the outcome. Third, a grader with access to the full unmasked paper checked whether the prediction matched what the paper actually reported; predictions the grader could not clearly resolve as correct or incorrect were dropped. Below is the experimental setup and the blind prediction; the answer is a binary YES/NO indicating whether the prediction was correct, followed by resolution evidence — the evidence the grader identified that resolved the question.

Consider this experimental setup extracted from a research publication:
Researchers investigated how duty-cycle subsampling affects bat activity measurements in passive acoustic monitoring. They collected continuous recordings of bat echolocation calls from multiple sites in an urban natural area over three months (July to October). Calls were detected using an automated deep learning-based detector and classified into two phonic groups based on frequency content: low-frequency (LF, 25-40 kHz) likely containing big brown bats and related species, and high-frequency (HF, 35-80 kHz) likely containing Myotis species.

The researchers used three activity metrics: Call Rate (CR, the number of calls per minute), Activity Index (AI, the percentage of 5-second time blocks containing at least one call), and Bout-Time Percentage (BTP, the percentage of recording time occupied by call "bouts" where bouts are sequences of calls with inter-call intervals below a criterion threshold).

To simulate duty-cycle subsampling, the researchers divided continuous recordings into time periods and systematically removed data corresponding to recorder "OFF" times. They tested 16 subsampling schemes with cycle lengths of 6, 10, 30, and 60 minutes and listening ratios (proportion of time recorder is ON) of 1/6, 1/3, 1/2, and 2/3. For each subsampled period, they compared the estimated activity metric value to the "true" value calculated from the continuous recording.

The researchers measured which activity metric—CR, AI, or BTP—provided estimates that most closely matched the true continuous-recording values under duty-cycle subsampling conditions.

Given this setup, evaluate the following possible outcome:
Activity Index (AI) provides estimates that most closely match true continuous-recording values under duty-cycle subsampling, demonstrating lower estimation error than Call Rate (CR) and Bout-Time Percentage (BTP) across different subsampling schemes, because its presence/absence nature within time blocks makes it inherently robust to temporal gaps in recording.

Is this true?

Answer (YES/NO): NO